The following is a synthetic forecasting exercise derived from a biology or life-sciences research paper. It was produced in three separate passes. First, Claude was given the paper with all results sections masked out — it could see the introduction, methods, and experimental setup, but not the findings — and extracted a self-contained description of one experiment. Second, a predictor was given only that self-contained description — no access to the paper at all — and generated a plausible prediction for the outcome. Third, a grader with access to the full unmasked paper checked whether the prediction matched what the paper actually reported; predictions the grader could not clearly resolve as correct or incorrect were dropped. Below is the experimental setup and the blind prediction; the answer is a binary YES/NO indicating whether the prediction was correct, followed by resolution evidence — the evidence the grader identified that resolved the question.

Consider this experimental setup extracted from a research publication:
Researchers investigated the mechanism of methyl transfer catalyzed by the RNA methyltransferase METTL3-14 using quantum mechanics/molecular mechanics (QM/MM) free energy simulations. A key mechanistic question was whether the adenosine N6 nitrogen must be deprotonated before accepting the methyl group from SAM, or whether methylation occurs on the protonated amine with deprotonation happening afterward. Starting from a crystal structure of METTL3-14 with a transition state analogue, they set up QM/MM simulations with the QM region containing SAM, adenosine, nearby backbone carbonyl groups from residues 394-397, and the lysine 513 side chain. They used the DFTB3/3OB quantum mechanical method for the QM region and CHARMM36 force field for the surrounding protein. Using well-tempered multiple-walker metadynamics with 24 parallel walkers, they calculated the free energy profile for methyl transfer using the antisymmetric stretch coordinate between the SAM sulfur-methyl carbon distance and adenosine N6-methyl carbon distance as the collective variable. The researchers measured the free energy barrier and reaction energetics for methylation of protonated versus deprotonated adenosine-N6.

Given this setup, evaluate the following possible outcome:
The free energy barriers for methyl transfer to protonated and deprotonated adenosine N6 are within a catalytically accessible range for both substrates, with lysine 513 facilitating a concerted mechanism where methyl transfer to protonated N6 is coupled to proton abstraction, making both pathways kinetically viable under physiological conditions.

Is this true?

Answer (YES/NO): NO